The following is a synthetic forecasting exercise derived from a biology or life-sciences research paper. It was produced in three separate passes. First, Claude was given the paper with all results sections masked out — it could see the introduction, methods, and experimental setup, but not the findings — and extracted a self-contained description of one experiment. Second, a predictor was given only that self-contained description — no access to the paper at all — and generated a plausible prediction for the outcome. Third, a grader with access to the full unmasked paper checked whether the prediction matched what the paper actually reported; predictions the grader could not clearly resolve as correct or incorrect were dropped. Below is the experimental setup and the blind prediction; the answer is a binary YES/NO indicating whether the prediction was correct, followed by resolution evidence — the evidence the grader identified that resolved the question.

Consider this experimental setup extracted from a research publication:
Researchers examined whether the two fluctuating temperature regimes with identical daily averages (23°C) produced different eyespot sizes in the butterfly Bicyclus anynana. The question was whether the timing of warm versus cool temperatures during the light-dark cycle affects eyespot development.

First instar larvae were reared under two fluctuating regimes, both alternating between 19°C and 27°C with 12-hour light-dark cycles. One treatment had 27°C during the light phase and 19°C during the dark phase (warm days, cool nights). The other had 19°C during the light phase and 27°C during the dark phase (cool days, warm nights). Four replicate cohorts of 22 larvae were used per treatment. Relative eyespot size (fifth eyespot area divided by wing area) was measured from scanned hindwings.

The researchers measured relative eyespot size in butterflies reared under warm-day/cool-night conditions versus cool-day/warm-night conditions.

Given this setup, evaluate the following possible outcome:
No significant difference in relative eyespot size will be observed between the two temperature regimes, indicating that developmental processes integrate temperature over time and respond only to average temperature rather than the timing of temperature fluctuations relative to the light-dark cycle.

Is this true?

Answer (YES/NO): NO